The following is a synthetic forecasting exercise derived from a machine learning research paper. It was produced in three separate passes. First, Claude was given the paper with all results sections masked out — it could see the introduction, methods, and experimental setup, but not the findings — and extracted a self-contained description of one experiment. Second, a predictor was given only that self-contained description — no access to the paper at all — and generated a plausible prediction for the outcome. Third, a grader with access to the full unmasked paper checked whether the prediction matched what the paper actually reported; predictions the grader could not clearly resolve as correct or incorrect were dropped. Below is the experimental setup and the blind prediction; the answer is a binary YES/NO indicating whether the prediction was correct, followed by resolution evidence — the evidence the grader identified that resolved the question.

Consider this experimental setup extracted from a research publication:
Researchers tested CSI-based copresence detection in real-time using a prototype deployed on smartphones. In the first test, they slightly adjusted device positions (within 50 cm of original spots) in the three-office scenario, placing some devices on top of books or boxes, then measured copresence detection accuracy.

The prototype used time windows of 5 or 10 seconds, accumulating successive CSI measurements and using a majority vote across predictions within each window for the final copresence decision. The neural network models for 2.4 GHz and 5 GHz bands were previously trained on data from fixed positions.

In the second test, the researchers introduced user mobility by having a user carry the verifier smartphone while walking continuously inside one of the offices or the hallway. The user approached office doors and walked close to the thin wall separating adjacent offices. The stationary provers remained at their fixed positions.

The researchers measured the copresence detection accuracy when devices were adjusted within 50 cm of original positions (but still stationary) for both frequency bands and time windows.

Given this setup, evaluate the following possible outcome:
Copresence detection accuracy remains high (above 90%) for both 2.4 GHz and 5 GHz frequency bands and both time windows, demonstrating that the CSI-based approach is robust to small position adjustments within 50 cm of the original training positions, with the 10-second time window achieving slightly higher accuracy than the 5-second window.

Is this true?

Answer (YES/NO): NO